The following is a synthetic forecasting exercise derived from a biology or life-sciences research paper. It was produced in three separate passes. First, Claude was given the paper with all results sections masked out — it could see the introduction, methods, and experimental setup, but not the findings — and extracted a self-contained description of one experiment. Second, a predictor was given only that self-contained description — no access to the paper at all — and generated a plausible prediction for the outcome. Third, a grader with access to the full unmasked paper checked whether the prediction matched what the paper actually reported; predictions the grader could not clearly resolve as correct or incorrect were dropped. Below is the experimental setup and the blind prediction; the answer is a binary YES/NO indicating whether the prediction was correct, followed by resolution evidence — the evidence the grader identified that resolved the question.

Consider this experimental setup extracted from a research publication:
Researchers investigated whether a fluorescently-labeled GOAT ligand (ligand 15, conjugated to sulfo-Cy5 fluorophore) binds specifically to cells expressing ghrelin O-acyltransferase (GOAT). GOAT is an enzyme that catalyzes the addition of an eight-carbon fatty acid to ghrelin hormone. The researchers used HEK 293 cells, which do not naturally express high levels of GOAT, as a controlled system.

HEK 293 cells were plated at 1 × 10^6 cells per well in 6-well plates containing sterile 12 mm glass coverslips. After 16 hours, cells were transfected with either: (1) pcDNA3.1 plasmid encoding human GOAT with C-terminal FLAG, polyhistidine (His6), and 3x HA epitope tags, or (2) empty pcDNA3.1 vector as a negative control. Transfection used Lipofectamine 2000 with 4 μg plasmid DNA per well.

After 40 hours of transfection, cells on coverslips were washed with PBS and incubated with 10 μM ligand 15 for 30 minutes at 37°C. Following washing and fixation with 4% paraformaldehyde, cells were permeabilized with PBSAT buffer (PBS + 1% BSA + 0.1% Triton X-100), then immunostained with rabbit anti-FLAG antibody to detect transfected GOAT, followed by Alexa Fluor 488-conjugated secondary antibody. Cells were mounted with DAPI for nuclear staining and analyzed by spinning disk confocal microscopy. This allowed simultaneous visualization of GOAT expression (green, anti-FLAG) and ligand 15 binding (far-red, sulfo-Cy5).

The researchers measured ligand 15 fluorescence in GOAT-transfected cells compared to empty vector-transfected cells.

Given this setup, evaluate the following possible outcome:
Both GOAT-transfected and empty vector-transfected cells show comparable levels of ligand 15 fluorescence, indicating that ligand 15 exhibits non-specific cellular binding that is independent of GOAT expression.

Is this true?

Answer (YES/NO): NO